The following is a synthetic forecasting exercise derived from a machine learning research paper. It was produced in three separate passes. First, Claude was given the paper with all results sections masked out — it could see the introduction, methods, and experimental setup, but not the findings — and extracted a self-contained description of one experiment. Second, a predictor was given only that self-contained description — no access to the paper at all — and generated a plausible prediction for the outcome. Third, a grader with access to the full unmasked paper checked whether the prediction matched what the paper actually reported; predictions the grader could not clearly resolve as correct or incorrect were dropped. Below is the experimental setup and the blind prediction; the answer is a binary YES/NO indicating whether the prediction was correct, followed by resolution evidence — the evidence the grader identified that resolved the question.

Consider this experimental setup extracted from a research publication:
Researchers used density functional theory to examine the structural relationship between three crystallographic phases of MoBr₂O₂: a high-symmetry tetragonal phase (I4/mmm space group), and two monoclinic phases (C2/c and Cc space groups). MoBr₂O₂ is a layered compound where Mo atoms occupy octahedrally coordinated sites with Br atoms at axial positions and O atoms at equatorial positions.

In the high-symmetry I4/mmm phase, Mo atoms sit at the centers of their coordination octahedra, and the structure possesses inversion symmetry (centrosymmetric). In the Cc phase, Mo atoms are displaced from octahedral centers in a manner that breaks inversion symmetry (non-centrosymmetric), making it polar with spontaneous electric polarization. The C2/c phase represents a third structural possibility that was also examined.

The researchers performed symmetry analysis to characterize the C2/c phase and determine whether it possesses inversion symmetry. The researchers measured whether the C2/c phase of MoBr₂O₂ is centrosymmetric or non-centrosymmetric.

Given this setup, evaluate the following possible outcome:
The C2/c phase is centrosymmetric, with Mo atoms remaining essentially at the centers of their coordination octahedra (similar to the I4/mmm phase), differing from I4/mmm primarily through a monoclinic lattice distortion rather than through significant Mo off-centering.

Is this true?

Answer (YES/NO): NO